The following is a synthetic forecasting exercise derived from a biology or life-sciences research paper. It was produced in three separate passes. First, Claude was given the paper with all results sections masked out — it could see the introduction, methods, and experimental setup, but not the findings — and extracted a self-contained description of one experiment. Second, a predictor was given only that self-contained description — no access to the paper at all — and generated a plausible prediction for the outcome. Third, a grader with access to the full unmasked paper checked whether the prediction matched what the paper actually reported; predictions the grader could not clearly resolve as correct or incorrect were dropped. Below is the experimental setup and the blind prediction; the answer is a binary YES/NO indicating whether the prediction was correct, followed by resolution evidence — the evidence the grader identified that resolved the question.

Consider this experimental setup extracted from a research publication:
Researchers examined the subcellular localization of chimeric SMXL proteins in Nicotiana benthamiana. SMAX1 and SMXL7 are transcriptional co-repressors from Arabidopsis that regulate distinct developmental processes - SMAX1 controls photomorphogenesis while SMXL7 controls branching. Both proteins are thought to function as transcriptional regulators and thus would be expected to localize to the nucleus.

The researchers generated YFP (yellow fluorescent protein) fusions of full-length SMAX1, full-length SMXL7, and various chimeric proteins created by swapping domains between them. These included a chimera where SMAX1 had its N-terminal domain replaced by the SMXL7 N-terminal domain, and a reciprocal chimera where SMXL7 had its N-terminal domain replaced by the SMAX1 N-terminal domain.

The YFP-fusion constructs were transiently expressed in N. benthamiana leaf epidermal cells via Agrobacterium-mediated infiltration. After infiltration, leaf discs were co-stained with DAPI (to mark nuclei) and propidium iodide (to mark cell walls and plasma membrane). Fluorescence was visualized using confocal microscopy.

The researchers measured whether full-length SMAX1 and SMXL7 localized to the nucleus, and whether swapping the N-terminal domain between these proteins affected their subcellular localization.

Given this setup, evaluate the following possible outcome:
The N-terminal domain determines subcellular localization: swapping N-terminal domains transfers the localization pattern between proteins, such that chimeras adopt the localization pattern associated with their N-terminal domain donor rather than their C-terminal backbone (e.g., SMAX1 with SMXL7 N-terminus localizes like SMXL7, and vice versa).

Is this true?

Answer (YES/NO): NO